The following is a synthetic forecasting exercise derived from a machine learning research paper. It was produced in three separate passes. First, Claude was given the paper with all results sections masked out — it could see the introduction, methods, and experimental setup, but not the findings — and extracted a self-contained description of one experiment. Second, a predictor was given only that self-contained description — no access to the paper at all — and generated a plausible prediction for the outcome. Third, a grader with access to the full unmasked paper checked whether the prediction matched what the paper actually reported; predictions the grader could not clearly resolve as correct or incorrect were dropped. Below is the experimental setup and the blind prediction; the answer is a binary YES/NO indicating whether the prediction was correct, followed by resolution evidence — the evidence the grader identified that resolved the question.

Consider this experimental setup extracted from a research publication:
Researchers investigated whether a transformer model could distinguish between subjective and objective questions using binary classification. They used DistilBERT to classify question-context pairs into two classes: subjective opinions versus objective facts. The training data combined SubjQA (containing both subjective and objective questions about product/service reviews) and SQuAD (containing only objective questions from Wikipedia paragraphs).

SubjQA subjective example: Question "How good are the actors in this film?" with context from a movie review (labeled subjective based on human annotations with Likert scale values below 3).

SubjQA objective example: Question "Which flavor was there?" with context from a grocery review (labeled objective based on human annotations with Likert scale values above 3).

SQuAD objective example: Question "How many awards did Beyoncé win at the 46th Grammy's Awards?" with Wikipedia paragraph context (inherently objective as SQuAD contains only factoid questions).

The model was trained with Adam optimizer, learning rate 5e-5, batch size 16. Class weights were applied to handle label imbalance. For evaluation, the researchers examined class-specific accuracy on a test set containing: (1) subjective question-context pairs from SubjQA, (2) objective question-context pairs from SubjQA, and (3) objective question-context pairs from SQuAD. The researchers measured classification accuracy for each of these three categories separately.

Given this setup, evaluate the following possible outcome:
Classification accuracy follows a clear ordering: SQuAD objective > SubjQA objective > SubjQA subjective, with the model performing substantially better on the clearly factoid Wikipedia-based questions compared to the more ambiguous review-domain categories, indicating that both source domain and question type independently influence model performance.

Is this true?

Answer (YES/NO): NO